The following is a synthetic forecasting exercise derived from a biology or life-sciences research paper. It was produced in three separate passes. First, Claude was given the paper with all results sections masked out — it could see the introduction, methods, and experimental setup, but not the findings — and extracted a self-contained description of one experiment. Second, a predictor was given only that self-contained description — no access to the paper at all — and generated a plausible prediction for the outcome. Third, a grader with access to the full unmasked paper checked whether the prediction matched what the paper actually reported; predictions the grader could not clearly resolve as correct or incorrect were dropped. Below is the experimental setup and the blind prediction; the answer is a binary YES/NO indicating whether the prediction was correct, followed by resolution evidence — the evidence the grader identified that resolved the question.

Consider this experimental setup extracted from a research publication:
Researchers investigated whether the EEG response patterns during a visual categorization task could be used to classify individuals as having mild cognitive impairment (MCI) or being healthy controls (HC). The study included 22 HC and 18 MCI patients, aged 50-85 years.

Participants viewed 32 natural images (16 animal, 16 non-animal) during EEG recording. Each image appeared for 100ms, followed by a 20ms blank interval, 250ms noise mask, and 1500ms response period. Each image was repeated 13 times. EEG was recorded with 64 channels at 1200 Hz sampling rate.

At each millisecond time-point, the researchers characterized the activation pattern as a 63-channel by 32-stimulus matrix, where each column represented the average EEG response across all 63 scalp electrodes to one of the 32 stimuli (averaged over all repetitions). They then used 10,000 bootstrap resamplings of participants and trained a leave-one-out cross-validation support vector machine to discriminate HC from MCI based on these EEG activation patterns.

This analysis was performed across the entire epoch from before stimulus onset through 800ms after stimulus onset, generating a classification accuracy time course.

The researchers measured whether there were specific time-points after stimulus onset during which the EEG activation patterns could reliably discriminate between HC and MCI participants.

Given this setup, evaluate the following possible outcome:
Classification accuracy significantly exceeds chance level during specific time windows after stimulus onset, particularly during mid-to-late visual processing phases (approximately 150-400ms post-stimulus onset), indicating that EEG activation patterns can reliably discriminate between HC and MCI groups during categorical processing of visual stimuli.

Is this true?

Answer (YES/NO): NO